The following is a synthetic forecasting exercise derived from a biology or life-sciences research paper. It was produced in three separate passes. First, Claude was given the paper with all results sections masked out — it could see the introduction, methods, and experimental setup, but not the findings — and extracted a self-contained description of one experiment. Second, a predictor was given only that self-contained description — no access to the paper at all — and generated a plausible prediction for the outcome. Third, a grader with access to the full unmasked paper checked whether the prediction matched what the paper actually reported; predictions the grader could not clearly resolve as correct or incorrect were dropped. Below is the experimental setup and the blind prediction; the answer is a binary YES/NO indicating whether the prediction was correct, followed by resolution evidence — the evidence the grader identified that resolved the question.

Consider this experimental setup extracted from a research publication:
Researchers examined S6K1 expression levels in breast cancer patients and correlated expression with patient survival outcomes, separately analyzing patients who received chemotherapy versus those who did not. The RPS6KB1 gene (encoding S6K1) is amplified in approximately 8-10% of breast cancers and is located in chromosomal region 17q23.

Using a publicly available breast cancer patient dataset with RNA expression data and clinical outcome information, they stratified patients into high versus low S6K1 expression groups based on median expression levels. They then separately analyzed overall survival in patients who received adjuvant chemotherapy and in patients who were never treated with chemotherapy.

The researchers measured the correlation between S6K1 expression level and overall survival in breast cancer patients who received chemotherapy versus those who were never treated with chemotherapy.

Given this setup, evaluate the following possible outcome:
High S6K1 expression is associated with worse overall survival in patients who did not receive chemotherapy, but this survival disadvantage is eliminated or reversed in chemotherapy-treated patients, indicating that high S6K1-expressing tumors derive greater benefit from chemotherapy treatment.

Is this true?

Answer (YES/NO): NO